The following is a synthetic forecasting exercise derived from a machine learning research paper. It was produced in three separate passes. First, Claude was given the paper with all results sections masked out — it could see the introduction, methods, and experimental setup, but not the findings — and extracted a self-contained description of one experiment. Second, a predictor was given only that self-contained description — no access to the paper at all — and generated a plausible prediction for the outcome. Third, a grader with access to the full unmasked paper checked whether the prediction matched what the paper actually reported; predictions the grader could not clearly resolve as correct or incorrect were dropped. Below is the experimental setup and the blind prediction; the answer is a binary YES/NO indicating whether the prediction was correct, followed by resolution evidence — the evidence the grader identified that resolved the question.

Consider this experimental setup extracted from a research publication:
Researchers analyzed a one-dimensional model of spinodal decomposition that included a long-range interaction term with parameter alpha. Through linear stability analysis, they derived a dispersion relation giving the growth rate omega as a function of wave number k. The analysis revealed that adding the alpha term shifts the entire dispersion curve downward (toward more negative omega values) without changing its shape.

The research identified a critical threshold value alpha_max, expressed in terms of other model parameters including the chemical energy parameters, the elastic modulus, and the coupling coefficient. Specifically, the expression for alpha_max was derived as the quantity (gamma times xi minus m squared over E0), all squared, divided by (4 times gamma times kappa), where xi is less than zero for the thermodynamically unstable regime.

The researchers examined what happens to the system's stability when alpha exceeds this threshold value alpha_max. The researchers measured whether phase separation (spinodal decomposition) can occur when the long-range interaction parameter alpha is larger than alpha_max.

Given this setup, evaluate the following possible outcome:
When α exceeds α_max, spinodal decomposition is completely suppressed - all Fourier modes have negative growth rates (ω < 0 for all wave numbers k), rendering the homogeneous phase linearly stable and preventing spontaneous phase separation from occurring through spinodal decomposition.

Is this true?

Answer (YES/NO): YES